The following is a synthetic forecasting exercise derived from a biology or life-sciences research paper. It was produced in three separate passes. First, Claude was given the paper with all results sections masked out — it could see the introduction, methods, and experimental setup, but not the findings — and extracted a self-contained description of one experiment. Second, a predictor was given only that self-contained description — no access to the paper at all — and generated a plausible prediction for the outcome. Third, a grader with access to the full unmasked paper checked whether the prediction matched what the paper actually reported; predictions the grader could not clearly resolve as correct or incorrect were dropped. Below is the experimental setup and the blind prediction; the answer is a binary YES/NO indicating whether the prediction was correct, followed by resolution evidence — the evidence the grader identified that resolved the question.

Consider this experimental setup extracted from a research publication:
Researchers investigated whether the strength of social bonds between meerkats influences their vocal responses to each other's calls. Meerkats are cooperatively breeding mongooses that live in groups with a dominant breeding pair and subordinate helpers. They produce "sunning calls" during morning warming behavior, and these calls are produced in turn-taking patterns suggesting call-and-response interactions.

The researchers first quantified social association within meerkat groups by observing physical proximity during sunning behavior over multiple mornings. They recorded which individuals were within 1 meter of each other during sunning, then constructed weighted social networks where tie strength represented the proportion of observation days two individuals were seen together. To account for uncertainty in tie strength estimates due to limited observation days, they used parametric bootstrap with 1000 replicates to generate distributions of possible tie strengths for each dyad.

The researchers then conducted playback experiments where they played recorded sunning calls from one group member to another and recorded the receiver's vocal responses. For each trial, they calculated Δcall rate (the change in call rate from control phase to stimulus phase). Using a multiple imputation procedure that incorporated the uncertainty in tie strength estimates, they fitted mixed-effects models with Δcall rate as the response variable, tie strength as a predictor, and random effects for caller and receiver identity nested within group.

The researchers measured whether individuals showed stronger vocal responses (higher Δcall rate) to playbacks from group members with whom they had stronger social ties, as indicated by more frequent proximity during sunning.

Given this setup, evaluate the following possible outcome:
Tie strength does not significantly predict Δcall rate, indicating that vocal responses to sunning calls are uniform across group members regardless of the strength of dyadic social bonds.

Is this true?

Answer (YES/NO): NO